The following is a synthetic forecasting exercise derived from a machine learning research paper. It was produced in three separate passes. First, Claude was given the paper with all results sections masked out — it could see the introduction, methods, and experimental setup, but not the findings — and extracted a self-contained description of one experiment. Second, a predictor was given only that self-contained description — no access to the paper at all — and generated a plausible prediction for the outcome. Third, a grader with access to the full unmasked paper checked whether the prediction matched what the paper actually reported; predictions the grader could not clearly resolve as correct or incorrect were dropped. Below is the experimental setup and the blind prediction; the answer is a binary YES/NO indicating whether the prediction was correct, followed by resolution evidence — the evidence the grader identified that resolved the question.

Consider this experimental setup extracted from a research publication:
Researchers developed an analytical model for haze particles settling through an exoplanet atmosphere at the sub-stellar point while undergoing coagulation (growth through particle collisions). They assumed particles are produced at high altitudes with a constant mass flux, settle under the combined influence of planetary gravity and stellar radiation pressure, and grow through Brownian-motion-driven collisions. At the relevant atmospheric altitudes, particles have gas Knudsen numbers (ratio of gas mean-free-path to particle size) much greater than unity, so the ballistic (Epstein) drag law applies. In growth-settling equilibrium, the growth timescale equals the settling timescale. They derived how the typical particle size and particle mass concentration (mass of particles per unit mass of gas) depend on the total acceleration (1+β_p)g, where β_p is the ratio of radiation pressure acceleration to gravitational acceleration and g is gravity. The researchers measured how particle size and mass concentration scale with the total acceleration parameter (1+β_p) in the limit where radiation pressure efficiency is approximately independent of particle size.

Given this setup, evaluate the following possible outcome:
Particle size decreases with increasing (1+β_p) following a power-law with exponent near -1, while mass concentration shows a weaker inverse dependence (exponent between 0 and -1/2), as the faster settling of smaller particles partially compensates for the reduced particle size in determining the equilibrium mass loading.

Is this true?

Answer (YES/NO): NO